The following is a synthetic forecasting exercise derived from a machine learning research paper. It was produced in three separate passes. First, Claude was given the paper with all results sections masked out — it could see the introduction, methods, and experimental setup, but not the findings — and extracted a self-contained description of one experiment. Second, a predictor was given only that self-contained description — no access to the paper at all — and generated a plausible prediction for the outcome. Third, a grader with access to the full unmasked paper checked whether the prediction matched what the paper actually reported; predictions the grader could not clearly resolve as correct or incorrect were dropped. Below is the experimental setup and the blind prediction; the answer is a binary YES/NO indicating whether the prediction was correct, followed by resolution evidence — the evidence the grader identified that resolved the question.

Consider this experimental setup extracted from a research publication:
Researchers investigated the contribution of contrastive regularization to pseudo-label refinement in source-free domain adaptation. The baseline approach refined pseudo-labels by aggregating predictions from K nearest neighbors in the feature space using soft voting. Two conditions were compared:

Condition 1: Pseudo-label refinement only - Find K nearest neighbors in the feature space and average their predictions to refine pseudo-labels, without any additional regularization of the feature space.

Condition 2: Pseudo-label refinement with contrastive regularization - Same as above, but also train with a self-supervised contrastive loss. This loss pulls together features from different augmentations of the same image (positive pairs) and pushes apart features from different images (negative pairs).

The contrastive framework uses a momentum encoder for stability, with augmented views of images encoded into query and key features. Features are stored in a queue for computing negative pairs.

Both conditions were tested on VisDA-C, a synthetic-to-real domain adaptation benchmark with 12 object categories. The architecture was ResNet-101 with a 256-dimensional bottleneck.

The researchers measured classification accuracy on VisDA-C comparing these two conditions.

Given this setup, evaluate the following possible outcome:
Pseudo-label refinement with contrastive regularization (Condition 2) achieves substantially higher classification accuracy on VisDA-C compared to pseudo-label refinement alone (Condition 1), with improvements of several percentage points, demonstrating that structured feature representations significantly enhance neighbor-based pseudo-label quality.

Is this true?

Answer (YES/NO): YES